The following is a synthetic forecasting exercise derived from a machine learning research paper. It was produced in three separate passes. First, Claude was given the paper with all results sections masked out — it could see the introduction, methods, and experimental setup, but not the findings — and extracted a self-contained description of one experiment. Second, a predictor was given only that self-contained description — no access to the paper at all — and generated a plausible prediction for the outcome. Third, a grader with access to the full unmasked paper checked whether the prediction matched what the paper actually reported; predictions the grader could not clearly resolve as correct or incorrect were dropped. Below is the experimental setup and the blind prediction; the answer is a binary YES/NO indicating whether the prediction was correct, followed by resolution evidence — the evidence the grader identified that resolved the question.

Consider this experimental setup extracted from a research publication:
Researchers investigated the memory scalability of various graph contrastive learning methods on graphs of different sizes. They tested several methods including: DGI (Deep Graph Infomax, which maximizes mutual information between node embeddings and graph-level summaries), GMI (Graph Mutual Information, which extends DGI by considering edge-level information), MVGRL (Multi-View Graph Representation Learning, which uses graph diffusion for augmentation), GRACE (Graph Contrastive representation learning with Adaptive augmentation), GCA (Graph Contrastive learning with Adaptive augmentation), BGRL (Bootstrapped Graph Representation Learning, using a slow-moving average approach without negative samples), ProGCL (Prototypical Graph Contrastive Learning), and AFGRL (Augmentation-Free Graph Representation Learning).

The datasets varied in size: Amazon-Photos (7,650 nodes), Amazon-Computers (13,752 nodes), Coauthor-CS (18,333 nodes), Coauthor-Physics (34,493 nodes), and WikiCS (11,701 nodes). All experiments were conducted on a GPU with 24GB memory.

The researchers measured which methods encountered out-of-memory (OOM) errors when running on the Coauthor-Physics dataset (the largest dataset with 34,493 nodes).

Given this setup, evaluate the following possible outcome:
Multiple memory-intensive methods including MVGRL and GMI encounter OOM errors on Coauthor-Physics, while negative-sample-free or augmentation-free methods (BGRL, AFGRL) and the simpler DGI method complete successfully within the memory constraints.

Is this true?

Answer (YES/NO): NO